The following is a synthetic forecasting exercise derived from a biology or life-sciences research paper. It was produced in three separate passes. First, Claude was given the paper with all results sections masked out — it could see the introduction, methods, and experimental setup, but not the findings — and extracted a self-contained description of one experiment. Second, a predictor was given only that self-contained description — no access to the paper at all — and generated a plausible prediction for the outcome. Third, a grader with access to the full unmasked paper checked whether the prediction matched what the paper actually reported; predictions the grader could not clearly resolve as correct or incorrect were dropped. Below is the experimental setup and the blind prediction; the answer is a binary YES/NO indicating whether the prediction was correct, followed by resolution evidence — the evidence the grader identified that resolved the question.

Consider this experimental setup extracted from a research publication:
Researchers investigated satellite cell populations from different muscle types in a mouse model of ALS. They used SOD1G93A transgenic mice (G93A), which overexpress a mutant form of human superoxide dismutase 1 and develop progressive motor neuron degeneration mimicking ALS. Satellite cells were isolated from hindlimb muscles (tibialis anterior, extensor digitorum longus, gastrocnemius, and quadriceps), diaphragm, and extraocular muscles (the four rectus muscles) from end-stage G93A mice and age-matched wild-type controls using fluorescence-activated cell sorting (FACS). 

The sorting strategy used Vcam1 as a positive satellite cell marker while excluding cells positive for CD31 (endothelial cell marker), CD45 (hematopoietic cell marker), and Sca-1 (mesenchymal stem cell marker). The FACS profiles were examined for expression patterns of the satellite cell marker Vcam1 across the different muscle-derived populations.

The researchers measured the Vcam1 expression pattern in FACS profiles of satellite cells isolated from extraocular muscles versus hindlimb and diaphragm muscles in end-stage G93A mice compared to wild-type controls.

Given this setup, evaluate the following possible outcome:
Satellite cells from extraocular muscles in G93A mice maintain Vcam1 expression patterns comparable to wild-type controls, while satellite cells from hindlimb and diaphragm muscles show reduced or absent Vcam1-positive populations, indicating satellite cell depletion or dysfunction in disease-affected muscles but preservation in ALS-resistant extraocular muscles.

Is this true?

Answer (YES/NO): YES